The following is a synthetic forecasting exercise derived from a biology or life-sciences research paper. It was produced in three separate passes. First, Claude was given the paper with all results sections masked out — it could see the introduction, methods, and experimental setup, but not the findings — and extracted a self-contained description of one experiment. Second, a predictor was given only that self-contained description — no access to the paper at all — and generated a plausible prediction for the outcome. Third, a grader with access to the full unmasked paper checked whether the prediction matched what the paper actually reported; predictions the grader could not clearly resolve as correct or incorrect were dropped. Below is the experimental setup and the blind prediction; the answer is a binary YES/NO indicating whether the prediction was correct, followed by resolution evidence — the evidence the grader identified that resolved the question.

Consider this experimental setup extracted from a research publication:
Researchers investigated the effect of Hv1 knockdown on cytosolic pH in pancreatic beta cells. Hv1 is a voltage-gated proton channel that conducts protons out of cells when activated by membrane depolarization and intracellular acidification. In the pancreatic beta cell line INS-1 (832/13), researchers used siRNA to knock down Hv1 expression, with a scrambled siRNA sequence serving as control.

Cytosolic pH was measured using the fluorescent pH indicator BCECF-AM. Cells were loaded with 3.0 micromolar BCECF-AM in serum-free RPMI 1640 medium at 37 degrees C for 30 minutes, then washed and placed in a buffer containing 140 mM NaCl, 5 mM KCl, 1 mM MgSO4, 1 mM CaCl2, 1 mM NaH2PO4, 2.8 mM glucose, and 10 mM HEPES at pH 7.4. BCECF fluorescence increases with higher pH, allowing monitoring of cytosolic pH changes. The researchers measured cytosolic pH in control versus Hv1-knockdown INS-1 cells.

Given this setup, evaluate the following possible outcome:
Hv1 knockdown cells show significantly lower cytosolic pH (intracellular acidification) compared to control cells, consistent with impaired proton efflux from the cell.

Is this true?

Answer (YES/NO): NO